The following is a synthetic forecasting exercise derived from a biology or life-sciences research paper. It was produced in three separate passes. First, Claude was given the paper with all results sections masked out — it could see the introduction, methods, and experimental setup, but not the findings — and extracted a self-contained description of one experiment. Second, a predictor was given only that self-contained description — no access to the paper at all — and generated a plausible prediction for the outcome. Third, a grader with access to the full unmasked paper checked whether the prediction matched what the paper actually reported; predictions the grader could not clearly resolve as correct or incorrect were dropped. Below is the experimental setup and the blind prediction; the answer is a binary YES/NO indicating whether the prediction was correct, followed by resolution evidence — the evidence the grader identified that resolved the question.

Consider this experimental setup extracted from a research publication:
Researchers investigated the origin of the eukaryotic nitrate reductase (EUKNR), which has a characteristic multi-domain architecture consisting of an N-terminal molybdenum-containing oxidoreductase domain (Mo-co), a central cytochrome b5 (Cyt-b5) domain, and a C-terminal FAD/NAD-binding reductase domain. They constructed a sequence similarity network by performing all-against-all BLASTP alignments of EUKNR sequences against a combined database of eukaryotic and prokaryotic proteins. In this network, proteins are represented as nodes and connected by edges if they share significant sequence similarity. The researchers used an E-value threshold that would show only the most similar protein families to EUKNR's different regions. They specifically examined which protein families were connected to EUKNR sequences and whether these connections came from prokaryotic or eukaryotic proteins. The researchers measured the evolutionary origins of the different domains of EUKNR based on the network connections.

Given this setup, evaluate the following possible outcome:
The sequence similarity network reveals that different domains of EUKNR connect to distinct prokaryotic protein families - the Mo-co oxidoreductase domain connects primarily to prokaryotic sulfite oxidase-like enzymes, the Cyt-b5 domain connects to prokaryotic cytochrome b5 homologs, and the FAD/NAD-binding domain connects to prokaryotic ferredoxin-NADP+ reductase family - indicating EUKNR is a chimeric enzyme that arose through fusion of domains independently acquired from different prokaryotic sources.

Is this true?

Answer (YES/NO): NO